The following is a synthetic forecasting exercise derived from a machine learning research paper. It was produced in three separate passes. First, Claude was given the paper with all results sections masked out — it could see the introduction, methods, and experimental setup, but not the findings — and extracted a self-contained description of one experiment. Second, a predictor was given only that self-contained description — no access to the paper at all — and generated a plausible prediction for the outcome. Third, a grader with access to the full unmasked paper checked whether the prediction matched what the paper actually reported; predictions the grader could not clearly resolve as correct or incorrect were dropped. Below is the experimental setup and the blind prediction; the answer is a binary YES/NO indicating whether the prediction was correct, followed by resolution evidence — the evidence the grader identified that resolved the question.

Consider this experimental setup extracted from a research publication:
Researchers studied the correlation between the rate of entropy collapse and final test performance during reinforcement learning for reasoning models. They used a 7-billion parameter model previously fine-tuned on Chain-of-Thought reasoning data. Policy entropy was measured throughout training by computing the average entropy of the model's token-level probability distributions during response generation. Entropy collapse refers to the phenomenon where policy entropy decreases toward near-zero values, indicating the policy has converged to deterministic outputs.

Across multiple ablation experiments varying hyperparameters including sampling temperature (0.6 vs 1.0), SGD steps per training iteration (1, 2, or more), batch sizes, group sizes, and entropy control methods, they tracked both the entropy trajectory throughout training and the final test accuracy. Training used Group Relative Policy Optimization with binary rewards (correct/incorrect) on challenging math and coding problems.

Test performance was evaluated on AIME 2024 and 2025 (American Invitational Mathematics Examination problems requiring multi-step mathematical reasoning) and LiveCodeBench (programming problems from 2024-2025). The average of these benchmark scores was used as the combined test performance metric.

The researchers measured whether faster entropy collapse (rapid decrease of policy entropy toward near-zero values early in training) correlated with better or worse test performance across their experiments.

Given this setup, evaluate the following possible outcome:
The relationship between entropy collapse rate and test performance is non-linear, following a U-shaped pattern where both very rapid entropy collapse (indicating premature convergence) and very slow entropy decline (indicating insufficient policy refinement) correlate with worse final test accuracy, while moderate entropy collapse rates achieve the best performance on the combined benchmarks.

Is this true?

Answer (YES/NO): NO